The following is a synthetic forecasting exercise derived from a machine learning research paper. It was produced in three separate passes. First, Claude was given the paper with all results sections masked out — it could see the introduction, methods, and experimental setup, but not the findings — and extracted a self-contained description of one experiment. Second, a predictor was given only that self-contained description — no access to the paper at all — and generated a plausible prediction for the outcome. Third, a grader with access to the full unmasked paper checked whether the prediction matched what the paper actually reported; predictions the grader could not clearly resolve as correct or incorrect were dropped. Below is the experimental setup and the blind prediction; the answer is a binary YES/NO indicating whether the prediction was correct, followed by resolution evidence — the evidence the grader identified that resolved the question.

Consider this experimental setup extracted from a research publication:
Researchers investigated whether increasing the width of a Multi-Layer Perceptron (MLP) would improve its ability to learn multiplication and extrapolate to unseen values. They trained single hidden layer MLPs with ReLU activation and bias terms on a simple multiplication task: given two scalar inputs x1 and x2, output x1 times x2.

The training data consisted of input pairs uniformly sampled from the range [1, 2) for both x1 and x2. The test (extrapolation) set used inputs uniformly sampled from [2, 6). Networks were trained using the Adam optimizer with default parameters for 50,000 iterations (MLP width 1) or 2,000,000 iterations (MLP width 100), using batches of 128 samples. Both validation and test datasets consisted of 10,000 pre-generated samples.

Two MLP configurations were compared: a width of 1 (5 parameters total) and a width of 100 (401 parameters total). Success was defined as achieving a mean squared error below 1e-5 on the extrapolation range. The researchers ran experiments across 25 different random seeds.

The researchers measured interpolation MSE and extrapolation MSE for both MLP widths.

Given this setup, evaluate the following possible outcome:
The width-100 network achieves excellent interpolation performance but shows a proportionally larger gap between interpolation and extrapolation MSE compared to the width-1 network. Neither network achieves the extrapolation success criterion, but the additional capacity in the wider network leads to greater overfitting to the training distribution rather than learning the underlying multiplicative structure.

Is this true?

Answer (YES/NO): YES